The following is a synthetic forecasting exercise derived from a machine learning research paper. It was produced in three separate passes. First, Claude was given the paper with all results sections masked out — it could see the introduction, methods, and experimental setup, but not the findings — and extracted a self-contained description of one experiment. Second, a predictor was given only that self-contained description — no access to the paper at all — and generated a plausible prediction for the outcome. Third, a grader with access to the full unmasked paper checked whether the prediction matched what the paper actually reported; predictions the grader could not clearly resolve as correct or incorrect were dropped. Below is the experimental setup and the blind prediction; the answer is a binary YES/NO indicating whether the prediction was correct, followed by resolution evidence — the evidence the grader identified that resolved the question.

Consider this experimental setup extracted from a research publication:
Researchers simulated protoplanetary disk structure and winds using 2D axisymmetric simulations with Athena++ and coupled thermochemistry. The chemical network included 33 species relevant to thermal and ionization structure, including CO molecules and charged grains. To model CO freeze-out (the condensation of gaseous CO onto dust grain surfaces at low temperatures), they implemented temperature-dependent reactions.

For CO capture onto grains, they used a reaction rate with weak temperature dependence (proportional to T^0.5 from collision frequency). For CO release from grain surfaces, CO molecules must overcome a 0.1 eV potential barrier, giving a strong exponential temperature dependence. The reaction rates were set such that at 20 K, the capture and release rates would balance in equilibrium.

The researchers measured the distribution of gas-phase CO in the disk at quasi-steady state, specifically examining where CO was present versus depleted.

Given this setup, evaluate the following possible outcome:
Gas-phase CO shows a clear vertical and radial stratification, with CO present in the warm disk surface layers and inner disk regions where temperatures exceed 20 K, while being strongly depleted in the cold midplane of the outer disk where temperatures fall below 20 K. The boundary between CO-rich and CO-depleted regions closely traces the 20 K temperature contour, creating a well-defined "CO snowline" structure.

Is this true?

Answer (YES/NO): YES